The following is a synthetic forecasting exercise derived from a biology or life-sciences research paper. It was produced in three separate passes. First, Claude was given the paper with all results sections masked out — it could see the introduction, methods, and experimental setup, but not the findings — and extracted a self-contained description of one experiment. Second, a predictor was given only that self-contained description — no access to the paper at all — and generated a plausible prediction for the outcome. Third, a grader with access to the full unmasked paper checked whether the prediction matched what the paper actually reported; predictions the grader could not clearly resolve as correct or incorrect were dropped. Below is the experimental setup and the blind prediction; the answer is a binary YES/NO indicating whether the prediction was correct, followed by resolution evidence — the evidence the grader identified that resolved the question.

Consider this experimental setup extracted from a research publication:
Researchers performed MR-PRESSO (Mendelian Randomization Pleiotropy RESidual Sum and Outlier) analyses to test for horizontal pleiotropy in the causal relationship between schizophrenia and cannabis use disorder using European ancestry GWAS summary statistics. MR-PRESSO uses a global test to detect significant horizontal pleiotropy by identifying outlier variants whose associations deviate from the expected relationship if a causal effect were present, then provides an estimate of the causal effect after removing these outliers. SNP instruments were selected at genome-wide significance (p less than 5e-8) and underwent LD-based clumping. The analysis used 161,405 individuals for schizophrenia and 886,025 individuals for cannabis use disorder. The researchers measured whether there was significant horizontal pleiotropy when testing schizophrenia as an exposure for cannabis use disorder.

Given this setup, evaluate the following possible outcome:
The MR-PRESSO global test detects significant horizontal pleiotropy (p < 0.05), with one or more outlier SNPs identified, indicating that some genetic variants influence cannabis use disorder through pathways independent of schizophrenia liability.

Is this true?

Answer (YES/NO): YES